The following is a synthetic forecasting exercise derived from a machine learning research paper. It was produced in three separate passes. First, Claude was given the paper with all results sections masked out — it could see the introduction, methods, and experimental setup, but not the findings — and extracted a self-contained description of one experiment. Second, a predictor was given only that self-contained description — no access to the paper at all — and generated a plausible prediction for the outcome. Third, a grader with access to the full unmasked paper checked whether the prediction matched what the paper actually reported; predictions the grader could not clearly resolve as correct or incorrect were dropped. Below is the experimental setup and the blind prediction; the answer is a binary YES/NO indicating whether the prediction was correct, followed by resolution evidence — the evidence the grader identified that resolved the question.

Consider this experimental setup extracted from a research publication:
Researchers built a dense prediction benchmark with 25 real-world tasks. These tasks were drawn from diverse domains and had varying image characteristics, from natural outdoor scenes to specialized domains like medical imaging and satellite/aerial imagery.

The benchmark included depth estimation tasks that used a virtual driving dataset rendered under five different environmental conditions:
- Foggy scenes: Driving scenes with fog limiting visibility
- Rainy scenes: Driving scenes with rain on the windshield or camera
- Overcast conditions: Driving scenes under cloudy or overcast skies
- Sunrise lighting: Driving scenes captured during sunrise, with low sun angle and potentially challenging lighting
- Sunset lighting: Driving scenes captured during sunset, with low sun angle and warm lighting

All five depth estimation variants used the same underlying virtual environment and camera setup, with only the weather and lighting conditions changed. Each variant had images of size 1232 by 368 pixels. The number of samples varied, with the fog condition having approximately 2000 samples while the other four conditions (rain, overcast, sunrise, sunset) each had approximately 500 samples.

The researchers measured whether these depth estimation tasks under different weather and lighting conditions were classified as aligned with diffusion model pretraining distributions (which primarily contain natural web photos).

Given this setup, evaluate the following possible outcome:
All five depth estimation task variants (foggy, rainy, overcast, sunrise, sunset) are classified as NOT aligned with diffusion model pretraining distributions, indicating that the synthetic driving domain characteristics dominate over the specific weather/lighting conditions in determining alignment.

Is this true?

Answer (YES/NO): NO